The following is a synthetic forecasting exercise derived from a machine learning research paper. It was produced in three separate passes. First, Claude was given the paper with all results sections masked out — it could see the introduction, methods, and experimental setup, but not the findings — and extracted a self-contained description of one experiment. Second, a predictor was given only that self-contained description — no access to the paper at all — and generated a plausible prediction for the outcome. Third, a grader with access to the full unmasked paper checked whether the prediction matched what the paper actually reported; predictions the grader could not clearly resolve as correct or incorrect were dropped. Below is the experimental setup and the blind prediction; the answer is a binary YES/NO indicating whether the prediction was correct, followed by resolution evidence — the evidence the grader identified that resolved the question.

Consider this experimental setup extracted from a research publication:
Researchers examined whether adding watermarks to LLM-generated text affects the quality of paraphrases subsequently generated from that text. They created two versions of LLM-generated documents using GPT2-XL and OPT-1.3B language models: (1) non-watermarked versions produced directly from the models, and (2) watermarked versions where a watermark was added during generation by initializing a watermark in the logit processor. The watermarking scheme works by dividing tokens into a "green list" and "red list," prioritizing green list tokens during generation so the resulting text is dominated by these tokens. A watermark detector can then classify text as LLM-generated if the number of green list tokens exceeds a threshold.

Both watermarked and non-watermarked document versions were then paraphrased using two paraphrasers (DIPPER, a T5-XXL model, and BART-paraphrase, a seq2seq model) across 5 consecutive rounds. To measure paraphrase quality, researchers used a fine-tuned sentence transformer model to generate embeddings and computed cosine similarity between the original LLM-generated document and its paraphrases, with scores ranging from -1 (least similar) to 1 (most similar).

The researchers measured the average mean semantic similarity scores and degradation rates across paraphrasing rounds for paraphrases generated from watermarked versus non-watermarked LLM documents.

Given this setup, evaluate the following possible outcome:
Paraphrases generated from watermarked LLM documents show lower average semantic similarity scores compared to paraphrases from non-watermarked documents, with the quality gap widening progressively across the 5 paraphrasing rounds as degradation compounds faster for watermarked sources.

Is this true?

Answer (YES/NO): NO